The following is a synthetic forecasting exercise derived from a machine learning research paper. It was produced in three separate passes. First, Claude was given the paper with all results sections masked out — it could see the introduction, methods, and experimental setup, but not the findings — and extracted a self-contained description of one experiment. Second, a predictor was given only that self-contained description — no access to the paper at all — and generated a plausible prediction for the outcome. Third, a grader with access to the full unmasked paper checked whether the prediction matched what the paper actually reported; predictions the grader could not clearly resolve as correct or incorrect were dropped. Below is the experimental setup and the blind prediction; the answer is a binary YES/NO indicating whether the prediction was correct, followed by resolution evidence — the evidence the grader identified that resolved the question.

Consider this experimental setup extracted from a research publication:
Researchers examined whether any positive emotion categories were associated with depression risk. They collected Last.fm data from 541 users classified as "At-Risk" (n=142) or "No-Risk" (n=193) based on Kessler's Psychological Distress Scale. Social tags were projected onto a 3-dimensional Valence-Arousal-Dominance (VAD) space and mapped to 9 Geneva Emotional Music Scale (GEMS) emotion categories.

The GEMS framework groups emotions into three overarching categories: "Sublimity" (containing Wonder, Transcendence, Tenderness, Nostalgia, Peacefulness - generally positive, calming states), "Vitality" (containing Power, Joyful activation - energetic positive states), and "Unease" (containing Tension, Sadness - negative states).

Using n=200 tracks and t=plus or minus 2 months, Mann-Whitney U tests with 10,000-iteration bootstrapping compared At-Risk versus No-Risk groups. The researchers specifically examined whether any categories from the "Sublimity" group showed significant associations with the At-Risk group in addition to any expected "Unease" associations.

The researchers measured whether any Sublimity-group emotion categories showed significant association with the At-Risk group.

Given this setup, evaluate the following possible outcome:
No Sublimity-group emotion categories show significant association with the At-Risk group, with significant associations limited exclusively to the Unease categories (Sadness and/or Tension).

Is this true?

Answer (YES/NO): NO